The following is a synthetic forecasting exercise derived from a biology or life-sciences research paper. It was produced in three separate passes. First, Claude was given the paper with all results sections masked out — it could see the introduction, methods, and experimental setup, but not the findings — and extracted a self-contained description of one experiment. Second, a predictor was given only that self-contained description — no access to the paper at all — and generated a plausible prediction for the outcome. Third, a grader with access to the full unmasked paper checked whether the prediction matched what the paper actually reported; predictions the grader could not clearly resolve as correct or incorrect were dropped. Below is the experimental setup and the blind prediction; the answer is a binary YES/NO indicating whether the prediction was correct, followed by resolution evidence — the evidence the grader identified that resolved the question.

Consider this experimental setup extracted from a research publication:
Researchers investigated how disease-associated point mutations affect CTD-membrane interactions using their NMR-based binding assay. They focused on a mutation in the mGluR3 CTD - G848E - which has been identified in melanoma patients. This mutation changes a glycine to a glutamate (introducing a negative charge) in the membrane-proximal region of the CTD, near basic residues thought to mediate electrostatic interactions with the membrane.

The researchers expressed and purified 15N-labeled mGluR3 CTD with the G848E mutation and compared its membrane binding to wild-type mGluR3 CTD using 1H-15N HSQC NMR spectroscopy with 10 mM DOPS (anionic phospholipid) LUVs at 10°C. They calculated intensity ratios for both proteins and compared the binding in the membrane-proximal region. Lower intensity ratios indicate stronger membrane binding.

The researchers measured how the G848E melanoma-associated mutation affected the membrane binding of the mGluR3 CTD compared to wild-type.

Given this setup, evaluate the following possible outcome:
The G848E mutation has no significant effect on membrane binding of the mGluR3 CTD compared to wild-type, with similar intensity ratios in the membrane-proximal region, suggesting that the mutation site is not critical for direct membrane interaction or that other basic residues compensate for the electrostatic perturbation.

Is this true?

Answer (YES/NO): NO